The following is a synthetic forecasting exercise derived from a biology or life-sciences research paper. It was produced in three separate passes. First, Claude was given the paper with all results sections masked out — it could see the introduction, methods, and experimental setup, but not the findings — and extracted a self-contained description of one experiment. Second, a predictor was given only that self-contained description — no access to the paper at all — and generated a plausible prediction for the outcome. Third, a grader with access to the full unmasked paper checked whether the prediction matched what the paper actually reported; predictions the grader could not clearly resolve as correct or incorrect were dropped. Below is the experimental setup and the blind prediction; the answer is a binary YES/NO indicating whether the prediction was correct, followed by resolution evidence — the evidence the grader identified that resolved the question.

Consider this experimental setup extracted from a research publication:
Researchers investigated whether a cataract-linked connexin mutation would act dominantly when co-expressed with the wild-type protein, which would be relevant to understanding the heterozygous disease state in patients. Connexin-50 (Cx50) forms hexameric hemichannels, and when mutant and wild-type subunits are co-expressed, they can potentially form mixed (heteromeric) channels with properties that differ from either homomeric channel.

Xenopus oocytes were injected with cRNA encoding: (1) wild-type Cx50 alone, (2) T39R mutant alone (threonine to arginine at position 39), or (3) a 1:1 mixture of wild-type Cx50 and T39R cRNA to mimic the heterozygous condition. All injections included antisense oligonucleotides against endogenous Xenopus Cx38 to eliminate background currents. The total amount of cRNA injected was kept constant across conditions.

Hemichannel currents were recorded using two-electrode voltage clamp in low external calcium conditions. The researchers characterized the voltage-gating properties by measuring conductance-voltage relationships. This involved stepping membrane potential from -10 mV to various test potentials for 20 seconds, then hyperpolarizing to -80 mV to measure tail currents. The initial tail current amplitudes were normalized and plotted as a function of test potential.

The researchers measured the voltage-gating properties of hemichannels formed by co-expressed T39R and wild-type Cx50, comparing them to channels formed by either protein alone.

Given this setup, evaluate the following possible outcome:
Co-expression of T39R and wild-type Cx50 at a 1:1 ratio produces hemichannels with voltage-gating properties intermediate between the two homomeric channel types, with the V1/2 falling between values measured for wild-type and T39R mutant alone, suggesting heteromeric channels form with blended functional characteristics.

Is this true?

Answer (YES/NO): NO